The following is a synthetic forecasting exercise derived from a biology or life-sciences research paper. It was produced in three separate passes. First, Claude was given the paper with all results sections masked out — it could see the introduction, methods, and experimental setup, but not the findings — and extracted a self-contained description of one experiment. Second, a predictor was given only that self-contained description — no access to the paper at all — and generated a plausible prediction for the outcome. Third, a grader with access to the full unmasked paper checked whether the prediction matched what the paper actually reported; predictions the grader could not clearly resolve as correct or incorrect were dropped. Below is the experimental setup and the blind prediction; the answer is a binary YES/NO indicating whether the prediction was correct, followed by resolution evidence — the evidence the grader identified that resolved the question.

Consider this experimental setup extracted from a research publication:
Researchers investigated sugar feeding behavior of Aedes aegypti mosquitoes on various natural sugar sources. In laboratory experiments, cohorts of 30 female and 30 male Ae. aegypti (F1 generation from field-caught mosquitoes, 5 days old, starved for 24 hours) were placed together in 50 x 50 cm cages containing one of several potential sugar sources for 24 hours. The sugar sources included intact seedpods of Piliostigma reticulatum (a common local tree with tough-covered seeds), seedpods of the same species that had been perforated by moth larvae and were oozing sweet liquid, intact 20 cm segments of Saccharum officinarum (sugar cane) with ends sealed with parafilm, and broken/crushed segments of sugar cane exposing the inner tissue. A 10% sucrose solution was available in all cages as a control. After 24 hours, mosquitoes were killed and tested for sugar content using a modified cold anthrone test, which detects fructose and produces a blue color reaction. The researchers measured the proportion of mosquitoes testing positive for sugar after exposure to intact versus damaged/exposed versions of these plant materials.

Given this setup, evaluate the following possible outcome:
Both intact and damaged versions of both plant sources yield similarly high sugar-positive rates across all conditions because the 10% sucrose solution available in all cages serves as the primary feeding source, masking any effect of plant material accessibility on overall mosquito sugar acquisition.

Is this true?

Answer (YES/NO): NO